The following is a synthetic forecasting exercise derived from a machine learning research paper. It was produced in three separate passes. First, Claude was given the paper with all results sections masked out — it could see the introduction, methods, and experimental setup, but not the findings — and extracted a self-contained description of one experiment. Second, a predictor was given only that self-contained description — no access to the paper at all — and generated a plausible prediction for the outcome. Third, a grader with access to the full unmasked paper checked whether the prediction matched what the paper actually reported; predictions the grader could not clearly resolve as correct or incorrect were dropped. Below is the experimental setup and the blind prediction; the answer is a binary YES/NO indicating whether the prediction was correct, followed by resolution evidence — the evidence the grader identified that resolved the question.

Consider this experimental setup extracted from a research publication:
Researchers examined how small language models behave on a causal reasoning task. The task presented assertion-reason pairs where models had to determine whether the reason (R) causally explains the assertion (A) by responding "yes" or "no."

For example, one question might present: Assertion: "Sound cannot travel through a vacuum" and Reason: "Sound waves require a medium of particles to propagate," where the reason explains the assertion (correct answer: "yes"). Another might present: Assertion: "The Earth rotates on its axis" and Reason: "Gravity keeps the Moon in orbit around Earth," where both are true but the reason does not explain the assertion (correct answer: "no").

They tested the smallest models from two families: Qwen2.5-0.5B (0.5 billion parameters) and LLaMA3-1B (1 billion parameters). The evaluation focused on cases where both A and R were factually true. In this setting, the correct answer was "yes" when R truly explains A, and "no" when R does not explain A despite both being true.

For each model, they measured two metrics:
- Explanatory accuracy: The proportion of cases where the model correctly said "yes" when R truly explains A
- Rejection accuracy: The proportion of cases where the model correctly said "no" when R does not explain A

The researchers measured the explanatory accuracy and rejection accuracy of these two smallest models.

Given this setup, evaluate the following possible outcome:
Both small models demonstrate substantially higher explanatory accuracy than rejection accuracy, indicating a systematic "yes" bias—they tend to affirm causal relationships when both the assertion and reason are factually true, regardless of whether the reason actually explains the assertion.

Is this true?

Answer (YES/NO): NO